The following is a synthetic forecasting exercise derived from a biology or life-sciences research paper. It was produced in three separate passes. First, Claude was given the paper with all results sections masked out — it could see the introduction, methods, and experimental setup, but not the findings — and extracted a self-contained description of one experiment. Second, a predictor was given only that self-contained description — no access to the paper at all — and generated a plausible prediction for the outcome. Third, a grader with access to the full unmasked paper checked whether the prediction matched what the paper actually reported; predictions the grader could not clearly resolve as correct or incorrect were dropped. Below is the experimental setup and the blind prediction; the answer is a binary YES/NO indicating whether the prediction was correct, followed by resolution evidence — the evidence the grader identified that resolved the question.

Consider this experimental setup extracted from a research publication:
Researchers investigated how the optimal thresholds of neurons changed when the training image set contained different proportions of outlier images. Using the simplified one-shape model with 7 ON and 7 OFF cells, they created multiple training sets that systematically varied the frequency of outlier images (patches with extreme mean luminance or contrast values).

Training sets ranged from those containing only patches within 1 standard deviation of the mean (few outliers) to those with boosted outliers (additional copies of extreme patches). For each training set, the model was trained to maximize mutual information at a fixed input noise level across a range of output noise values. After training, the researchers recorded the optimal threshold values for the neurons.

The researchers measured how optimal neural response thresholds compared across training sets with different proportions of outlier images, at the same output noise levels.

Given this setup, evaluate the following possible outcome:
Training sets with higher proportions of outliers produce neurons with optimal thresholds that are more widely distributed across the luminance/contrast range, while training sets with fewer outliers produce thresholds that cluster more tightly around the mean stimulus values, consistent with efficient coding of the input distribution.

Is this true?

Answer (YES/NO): NO